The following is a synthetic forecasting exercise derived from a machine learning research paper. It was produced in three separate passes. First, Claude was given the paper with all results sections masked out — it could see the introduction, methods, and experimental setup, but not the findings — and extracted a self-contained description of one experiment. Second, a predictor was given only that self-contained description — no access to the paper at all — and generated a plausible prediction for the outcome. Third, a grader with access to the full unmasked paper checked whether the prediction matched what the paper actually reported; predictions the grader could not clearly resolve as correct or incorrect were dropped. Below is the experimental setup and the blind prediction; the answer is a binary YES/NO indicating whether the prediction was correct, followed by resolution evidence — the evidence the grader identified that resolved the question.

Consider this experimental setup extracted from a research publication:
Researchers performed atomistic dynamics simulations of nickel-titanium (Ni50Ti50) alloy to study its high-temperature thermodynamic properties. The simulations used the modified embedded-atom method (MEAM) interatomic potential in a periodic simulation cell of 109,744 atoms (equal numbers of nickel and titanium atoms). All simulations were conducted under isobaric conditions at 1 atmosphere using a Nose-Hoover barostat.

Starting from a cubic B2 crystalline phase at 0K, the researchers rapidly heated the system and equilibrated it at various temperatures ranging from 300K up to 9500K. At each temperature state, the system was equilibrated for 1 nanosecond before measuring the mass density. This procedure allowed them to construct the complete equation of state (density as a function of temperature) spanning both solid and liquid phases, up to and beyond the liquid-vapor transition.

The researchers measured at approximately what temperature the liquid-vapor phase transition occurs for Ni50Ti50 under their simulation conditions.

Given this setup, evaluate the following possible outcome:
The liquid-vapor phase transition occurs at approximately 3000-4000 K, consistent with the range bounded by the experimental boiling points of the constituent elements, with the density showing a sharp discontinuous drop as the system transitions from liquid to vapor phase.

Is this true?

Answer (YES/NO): NO